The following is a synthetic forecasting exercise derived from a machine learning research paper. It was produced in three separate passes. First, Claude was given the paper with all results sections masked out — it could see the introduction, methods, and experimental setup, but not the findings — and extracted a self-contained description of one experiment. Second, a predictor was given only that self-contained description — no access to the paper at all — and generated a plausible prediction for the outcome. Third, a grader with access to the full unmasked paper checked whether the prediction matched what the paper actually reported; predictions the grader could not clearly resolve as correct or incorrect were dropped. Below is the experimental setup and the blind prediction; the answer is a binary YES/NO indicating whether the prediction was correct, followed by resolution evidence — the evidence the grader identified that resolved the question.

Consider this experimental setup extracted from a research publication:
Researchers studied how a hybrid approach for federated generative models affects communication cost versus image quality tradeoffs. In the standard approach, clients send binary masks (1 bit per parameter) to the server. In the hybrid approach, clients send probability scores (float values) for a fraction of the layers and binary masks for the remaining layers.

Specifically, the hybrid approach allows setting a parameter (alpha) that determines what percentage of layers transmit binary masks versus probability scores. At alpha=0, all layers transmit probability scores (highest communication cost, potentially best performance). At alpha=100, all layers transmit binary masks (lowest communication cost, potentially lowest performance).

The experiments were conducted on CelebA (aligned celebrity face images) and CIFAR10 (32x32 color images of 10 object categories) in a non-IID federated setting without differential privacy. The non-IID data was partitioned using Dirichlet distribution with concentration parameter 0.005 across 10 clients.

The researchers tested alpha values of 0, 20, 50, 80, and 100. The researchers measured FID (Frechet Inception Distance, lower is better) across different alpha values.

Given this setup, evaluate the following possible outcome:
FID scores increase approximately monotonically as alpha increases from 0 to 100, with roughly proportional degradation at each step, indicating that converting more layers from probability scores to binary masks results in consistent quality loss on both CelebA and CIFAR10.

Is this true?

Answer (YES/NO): NO